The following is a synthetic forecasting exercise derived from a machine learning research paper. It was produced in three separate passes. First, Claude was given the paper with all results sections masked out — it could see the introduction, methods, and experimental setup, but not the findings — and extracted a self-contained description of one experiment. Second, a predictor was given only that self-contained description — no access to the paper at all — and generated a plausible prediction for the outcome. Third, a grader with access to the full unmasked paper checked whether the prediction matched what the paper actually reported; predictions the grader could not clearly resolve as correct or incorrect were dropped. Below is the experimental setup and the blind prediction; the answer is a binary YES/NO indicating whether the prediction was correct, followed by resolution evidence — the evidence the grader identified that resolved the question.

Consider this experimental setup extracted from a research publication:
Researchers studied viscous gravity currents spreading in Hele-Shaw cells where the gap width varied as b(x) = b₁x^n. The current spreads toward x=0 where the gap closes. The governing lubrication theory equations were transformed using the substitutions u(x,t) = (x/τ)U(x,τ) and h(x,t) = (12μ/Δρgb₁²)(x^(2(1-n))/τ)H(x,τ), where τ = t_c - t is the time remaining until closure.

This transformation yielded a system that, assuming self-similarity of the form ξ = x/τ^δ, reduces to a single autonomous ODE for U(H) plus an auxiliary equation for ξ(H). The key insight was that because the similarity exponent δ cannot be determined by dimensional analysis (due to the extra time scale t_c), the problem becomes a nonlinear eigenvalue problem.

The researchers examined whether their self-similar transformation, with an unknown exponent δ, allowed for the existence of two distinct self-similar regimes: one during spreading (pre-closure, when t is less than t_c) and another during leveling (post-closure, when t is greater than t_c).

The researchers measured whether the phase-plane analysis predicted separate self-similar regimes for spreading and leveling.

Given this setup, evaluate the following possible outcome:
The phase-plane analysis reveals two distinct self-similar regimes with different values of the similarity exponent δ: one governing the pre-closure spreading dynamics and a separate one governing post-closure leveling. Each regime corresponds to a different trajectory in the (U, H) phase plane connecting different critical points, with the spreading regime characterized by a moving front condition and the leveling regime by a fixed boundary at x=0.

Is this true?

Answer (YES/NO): NO